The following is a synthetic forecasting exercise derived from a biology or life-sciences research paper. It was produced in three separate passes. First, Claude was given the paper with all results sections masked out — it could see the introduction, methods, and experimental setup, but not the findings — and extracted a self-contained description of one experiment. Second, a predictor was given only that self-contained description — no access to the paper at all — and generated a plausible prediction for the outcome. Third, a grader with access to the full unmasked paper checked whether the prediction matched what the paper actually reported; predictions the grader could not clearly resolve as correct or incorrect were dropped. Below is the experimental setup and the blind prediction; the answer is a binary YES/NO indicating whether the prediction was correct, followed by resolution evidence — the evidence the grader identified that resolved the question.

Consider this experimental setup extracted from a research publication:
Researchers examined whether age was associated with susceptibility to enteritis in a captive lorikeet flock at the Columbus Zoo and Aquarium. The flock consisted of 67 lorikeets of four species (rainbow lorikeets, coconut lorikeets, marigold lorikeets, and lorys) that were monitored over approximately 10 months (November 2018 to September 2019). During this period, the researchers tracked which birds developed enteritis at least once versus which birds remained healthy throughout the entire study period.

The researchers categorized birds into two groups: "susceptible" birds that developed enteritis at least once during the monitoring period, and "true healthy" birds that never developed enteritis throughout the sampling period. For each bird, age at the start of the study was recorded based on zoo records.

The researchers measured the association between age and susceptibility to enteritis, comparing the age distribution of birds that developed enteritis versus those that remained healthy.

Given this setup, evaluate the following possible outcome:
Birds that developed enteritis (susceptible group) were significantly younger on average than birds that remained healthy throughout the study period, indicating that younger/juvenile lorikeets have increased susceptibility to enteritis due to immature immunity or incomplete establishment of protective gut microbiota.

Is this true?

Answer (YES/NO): YES